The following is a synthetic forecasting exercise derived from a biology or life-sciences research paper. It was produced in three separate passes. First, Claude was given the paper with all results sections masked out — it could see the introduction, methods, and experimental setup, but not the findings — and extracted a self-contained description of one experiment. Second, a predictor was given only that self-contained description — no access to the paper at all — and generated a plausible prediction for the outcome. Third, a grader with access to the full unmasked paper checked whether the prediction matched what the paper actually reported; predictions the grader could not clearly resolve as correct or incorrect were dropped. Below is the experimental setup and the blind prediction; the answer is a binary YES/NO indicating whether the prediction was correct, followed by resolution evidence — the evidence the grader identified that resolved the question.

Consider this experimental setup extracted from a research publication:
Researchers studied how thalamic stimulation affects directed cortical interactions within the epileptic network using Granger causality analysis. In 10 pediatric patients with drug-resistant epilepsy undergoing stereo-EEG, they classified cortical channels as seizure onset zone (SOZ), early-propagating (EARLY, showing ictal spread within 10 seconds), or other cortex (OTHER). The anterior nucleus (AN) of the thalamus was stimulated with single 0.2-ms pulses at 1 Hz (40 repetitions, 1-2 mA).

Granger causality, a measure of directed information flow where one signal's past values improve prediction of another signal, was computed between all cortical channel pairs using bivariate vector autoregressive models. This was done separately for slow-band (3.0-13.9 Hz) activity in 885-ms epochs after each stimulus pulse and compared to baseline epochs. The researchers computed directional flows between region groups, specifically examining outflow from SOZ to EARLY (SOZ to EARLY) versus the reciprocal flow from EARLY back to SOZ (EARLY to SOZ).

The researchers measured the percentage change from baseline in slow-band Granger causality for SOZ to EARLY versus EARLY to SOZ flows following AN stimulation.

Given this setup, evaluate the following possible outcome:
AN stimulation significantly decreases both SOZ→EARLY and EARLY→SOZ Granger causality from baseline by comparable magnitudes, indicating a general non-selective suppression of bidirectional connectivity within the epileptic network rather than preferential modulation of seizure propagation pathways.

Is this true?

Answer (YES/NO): NO